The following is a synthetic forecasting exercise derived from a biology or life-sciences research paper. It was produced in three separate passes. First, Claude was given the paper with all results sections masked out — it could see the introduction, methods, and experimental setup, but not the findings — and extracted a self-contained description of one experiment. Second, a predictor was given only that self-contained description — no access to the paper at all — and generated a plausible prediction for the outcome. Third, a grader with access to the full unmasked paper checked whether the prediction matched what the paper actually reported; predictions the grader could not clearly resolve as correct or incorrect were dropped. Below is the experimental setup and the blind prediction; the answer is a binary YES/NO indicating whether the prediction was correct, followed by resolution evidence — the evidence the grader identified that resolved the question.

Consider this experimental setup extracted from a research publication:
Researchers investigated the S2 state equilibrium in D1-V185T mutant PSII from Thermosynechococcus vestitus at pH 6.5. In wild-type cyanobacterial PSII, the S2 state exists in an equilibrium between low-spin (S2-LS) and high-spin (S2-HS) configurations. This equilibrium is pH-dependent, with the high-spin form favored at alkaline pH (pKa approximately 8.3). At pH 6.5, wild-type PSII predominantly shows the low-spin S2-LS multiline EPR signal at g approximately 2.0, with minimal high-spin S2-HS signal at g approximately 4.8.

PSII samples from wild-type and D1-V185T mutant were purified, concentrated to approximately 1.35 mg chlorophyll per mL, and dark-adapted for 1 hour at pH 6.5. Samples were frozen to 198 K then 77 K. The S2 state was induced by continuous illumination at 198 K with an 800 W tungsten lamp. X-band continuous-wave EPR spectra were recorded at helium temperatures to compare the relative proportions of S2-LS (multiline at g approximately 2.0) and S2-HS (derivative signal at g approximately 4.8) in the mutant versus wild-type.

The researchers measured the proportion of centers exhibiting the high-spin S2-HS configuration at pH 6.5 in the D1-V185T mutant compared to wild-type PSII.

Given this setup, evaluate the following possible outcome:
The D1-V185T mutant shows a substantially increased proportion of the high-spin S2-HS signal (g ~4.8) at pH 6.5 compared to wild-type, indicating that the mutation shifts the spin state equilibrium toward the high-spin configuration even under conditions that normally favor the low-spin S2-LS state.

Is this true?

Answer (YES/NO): YES